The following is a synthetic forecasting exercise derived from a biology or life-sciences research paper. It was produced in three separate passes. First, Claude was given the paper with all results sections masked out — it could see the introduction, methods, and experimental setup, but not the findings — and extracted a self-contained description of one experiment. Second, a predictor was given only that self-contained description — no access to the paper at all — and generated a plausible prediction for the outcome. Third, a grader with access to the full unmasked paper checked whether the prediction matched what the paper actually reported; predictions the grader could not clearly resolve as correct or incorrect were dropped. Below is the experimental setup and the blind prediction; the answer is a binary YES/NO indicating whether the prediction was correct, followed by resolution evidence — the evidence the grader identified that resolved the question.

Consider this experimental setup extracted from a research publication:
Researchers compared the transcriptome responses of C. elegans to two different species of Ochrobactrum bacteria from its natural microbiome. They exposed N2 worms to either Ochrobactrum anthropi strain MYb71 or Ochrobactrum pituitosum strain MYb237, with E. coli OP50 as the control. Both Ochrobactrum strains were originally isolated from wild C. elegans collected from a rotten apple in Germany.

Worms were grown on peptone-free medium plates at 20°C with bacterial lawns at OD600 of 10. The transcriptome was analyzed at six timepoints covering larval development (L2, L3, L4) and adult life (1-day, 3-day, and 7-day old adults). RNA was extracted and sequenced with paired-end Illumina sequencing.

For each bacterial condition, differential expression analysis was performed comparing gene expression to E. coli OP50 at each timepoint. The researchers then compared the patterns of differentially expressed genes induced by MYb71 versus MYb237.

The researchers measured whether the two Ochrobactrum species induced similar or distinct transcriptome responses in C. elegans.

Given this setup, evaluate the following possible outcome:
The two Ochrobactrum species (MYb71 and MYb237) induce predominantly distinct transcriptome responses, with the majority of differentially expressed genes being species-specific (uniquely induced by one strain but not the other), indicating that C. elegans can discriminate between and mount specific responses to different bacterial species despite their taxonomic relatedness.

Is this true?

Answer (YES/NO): NO